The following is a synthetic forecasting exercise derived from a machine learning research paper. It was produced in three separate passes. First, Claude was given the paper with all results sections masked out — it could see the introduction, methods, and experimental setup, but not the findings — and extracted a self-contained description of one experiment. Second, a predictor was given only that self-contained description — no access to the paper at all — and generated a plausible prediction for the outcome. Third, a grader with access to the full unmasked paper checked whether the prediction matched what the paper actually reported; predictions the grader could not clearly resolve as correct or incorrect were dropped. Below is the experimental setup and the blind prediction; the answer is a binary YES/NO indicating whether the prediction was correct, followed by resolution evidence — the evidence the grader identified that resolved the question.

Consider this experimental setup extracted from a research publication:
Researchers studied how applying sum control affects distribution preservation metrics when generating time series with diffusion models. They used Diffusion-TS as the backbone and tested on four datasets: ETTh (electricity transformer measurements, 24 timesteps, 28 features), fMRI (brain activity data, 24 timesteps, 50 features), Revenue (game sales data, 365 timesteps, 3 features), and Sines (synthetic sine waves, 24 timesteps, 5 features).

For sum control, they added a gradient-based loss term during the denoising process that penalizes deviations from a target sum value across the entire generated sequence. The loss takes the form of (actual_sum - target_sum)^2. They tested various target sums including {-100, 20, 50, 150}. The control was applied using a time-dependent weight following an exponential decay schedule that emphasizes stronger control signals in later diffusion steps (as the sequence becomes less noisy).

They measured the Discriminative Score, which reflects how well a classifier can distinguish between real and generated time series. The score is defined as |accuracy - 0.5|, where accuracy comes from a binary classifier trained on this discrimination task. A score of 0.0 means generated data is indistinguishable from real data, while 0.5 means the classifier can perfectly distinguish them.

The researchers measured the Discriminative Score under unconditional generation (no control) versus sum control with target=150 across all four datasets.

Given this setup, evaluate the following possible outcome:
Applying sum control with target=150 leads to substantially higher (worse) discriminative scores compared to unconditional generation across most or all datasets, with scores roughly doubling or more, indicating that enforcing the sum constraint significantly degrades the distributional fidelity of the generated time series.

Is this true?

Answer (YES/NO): YES